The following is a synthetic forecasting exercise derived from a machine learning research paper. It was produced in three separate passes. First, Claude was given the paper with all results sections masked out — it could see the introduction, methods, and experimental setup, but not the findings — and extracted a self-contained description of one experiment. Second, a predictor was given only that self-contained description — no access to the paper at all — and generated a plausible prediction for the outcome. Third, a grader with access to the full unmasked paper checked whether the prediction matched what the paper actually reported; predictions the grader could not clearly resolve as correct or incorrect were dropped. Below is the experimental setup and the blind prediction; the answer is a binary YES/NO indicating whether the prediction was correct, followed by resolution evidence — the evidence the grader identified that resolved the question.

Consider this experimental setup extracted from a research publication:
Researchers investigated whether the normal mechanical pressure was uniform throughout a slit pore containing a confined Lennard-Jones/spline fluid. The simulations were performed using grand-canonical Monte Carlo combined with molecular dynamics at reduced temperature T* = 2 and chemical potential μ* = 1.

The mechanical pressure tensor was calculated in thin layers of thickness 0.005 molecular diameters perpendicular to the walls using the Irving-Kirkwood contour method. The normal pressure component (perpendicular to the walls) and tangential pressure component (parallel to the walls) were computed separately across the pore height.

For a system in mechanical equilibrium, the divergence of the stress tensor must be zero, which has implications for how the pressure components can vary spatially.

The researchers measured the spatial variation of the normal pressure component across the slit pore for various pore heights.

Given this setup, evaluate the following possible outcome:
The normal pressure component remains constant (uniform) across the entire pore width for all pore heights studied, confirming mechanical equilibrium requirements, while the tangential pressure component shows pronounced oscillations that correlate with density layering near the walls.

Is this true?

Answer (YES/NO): YES